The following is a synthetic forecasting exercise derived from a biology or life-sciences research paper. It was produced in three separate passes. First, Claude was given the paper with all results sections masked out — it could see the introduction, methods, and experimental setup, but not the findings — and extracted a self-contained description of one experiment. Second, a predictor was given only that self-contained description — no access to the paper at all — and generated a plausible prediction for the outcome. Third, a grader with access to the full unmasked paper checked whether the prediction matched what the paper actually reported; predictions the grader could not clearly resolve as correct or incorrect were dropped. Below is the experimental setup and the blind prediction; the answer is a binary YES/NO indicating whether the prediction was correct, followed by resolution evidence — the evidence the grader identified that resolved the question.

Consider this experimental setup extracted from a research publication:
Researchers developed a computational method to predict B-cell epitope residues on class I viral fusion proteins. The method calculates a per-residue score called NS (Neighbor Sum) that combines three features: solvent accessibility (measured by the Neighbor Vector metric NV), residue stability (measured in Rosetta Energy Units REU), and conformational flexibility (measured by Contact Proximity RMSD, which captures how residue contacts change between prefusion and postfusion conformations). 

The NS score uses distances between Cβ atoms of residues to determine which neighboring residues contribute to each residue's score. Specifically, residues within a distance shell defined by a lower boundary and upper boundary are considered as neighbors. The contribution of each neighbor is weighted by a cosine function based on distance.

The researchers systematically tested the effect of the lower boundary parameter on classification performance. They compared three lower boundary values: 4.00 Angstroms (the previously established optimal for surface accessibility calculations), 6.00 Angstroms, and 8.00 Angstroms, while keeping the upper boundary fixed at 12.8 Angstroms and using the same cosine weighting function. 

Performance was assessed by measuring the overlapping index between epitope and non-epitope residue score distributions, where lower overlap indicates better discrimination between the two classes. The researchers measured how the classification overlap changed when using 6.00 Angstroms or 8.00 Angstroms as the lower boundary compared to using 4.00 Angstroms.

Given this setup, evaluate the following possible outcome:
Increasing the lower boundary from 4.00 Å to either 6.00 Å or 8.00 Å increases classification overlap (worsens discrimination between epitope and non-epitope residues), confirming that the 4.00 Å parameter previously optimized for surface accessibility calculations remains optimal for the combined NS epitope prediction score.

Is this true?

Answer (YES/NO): YES